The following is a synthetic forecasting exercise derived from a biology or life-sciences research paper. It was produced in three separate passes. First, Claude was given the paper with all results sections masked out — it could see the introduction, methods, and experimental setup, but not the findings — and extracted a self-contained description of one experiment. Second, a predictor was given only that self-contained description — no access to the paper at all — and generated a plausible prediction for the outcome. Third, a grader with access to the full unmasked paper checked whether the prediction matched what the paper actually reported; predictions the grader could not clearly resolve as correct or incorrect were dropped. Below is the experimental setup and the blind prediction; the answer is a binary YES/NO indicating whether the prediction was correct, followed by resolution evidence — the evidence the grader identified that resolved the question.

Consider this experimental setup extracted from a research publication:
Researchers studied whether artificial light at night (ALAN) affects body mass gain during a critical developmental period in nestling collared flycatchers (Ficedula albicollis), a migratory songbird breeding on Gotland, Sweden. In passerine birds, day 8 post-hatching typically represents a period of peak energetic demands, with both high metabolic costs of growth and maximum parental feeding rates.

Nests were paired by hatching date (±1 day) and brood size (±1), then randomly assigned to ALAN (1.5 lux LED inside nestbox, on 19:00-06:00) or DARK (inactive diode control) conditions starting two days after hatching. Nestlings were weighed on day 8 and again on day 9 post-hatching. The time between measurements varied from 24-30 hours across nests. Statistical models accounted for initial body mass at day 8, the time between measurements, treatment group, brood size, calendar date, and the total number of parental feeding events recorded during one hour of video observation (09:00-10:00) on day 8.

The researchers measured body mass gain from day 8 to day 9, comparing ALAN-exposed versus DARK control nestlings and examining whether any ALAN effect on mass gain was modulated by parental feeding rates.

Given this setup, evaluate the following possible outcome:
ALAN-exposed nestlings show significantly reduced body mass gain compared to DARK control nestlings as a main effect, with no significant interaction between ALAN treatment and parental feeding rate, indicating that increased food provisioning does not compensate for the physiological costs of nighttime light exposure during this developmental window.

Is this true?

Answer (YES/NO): NO